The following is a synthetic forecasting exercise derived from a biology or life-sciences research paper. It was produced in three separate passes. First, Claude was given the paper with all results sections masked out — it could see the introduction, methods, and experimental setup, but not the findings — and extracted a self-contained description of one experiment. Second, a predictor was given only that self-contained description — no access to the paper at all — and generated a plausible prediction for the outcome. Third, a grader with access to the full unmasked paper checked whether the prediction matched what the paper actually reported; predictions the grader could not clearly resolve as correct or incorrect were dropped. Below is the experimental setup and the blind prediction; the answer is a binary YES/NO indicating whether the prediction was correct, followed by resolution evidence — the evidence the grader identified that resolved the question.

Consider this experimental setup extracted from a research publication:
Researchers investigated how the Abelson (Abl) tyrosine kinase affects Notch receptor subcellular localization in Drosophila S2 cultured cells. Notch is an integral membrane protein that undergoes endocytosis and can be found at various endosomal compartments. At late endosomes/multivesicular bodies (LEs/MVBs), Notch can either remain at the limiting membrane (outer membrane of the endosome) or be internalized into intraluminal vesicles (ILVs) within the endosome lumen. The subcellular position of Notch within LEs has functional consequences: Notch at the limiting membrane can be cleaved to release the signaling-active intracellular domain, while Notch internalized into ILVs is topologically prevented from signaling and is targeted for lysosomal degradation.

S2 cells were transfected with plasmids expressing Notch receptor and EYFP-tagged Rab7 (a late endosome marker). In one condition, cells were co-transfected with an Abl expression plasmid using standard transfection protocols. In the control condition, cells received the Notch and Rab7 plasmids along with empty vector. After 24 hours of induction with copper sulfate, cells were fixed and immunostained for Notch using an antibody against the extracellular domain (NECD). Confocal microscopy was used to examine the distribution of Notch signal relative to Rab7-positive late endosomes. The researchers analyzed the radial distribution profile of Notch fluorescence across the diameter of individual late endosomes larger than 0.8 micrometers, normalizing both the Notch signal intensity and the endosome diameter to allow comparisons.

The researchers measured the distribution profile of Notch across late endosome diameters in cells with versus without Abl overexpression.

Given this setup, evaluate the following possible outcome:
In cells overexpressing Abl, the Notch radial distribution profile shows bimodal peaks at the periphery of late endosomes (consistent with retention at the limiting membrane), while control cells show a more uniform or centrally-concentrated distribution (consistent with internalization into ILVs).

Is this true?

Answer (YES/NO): NO